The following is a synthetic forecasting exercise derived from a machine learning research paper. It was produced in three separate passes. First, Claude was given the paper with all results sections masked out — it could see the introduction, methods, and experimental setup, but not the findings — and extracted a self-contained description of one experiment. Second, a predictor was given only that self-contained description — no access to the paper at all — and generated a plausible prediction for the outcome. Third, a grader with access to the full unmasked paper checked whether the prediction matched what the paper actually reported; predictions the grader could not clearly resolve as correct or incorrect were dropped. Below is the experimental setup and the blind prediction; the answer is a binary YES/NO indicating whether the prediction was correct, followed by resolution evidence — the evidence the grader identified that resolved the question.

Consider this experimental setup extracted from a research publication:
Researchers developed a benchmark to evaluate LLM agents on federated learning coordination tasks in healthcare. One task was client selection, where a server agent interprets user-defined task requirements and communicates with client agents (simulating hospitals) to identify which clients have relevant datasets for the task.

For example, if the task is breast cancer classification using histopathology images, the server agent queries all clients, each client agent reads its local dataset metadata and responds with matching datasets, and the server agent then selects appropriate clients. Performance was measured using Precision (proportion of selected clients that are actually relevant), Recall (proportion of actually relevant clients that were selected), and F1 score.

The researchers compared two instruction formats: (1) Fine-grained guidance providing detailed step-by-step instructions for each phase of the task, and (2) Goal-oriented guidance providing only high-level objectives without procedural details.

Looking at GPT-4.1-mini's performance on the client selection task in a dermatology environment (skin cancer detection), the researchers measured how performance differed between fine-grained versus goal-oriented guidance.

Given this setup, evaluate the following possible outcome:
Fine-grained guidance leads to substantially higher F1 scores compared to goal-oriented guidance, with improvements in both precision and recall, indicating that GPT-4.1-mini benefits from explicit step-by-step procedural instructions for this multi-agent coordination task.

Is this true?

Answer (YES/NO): NO